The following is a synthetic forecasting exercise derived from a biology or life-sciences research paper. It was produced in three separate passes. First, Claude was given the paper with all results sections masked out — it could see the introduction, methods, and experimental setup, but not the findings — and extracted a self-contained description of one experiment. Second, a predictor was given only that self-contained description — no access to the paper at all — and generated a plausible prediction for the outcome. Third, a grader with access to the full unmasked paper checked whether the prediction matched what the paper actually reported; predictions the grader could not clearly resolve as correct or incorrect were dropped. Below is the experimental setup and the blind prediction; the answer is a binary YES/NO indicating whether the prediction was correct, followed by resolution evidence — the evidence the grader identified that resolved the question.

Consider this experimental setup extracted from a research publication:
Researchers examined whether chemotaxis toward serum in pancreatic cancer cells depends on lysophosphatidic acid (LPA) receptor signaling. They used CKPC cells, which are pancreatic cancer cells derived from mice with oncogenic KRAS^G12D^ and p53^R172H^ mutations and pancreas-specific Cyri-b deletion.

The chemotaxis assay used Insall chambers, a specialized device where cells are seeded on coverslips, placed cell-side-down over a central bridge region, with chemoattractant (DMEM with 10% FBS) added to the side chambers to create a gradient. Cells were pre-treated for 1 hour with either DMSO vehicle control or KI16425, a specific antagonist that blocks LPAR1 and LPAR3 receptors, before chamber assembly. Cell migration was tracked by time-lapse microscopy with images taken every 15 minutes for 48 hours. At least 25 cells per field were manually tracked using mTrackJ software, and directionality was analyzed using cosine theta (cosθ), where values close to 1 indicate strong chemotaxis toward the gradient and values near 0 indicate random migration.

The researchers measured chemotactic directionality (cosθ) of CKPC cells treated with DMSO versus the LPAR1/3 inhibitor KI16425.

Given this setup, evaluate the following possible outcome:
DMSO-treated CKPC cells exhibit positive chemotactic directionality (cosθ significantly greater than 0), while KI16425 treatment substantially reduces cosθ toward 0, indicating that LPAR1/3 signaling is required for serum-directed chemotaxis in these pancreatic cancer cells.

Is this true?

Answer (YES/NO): YES